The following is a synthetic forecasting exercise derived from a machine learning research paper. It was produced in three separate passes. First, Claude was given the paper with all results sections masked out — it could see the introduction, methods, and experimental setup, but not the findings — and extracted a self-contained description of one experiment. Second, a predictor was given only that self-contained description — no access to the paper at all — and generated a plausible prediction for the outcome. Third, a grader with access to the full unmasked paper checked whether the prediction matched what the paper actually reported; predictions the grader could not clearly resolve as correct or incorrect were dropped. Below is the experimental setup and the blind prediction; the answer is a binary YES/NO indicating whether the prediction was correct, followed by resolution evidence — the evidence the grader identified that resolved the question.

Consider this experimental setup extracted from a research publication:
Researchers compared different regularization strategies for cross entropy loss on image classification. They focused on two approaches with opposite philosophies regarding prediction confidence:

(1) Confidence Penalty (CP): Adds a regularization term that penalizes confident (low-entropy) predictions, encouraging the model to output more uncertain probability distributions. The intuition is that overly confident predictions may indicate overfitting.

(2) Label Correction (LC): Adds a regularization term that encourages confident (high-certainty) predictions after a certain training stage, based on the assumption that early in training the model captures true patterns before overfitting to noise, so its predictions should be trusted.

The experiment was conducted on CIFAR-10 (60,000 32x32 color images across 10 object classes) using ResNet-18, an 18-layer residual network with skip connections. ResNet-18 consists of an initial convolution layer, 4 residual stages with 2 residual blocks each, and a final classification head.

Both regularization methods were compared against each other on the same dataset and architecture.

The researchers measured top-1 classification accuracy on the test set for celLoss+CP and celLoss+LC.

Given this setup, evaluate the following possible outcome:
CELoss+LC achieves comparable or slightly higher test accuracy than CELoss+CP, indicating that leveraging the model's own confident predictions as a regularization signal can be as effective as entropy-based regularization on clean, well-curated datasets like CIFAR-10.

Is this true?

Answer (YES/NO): YES